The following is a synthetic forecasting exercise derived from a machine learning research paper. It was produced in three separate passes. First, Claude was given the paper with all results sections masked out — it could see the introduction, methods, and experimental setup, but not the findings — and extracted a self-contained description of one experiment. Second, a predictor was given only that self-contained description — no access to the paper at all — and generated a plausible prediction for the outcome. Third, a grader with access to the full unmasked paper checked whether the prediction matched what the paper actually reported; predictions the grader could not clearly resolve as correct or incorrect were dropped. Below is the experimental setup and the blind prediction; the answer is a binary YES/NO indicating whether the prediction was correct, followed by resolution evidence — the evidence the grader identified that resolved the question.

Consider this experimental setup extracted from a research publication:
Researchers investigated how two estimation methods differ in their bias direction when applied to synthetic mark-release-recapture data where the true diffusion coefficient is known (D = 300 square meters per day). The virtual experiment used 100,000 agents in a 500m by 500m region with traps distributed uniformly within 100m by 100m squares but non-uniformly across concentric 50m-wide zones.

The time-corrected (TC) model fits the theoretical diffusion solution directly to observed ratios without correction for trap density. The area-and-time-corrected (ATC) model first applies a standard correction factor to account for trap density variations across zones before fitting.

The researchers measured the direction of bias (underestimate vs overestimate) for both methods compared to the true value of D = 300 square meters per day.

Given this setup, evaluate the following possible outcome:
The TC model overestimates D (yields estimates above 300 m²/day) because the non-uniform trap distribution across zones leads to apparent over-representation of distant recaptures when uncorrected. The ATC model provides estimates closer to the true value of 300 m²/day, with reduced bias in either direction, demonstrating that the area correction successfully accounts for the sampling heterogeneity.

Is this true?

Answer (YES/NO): NO